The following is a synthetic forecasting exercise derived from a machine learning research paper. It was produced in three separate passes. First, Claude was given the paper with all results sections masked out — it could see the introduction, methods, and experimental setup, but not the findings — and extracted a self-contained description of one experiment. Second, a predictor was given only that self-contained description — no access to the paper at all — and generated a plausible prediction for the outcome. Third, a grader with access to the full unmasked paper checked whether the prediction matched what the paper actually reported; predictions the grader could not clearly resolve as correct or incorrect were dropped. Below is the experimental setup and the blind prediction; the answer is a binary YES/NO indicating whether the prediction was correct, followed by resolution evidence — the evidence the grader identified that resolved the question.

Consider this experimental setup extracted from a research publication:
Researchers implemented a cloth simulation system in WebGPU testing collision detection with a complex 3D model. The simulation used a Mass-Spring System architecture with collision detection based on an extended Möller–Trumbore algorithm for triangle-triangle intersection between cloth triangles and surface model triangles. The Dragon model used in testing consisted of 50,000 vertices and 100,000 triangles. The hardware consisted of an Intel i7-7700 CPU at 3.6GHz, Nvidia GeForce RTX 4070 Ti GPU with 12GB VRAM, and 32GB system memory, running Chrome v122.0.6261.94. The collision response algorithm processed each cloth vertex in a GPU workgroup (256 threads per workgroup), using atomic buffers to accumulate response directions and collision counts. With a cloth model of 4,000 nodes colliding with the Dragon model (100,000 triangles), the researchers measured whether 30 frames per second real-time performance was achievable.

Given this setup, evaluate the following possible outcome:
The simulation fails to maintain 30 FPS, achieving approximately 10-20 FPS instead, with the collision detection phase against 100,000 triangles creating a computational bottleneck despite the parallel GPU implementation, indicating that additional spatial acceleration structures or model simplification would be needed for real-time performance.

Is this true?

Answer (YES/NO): NO